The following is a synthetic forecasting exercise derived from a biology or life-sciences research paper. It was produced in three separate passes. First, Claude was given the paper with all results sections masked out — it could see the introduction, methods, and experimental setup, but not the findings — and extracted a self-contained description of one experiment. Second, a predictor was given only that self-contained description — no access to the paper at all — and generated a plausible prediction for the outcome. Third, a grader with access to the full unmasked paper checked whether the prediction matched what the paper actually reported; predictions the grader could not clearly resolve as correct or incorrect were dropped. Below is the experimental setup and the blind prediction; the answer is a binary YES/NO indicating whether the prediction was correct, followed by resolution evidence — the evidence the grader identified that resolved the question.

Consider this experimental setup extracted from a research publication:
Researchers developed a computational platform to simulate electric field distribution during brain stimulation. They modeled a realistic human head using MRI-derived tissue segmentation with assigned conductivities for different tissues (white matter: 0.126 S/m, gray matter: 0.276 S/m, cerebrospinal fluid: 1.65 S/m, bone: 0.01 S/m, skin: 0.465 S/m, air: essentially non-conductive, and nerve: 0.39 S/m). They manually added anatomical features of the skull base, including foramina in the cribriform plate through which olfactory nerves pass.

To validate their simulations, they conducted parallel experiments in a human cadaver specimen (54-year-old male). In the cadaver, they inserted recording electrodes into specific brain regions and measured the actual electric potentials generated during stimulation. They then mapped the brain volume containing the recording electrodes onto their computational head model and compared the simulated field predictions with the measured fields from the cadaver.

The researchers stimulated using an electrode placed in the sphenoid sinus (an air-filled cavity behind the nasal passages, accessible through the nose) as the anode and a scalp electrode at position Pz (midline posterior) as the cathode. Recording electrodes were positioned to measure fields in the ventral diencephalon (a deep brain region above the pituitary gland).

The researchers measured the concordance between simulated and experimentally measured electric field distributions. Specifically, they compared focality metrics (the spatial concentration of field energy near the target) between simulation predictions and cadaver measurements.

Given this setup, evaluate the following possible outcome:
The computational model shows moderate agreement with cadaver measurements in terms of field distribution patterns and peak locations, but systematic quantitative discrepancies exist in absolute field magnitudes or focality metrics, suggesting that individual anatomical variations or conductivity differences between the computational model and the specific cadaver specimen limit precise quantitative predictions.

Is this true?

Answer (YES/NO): NO